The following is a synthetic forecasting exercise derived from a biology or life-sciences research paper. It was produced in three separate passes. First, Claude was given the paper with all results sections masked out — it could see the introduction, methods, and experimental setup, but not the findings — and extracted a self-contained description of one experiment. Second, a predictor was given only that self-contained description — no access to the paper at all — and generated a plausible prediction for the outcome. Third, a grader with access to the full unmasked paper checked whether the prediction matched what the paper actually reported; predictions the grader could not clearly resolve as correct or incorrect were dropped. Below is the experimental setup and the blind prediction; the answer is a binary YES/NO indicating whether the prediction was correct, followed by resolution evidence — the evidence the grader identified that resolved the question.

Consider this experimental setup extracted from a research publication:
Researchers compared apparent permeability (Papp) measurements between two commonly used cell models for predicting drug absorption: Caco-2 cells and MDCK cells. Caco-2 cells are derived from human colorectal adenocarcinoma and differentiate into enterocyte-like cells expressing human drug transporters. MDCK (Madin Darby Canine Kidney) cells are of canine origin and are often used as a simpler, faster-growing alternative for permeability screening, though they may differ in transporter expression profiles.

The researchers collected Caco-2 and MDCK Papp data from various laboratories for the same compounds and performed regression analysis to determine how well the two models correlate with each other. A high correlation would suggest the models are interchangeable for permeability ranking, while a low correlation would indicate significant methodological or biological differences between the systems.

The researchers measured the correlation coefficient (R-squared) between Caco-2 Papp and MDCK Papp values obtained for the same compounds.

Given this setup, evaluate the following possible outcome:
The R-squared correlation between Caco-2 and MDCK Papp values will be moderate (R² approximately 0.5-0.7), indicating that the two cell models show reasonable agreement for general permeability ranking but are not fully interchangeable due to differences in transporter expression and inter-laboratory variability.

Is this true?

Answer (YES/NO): NO